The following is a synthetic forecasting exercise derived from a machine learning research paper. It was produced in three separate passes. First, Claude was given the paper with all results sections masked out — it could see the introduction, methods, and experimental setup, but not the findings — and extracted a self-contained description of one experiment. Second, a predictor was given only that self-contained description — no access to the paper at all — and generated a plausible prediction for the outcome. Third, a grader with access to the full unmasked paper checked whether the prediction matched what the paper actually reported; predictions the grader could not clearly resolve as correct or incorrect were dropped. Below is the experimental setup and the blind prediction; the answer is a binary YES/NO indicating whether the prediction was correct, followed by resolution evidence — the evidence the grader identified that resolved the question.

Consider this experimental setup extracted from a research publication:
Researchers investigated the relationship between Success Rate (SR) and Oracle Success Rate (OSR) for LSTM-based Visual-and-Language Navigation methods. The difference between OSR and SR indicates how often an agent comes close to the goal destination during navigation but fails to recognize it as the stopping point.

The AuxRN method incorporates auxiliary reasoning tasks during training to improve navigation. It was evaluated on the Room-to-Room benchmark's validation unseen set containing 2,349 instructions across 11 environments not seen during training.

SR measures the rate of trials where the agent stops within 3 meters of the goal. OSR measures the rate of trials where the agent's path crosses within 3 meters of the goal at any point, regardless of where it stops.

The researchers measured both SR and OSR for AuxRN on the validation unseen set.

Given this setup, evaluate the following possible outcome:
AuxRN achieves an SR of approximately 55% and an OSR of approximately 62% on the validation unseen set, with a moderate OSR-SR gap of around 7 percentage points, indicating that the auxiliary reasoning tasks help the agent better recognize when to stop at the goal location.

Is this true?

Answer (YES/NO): YES